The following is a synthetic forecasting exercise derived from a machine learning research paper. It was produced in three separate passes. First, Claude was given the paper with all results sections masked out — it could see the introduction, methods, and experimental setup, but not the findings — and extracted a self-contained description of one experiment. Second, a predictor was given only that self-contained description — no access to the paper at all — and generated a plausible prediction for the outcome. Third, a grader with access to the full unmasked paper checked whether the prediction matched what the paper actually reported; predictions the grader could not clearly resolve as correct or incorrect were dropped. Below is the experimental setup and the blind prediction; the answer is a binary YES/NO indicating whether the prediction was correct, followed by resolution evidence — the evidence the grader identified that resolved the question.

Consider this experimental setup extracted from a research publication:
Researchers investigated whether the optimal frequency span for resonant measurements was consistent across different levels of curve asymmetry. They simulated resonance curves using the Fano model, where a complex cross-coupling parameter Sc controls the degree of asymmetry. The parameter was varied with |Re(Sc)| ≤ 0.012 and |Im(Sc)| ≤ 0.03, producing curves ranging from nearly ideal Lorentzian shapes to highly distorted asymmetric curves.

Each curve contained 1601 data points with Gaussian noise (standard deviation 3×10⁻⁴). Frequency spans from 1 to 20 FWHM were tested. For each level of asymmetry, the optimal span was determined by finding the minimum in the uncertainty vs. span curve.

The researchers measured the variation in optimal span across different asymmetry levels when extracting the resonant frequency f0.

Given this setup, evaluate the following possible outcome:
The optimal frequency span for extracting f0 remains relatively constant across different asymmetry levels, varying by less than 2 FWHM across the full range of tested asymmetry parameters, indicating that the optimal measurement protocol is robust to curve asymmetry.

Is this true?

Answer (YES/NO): YES